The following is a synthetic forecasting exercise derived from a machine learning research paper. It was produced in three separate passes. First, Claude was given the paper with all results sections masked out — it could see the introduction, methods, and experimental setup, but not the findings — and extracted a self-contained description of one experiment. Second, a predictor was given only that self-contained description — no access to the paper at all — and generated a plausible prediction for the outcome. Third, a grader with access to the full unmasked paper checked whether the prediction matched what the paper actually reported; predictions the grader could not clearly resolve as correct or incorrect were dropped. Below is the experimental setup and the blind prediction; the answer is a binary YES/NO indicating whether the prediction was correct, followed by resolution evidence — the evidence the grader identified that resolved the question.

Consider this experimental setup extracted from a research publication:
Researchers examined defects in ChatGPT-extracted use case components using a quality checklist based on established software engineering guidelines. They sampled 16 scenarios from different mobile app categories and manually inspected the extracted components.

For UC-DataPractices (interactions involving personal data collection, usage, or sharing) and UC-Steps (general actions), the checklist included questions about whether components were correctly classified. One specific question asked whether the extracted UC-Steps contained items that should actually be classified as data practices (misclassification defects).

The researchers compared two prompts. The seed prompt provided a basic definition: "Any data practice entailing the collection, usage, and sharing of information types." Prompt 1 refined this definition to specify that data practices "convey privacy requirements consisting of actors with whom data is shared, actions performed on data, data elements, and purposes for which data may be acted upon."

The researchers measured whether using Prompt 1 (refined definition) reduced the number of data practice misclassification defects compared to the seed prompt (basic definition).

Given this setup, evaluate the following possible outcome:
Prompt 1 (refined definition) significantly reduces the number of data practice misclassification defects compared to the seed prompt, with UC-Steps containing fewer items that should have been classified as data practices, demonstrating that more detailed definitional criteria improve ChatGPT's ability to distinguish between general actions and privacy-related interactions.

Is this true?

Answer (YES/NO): NO